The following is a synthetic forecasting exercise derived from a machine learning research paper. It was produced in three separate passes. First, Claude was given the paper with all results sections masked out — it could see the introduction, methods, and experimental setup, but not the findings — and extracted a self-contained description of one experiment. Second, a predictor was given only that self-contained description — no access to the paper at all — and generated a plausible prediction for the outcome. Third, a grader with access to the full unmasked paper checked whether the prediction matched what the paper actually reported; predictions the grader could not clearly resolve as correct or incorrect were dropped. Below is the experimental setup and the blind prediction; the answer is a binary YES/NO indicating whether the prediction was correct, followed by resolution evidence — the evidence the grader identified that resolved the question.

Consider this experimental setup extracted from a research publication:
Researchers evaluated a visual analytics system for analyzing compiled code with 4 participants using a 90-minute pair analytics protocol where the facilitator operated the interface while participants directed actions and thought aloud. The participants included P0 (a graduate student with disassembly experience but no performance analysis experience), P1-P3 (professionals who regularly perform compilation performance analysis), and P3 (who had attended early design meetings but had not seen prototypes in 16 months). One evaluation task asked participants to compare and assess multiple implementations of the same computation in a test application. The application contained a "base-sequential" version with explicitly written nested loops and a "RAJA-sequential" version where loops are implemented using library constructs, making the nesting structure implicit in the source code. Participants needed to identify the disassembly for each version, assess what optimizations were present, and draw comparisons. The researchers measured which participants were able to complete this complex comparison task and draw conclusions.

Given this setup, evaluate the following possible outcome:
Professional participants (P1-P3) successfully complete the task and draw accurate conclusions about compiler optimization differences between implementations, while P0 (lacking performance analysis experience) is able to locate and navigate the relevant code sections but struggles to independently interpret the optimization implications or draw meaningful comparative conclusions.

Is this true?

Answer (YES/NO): YES